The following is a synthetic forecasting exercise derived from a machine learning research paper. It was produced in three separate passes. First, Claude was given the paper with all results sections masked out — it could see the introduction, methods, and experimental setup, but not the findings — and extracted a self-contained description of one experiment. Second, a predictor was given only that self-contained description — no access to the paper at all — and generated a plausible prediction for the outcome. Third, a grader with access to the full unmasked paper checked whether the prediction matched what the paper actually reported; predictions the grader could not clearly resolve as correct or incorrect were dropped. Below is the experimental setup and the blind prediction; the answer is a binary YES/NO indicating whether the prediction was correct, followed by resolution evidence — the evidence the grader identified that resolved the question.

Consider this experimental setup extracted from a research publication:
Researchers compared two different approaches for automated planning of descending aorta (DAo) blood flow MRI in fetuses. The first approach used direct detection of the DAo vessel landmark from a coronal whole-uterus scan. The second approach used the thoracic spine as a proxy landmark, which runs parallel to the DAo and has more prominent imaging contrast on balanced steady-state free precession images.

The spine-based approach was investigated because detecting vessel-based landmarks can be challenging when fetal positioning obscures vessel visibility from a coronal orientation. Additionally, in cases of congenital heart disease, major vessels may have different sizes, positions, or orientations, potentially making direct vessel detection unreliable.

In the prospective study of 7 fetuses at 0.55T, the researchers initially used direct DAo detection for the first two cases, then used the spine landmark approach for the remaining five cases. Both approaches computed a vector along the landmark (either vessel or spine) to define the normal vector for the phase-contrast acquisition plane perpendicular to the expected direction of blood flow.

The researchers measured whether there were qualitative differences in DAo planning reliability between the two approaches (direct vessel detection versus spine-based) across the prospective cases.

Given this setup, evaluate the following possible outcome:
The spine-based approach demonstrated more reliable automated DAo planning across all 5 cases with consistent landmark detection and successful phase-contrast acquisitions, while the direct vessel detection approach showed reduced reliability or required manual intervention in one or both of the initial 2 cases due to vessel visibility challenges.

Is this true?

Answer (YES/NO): NO